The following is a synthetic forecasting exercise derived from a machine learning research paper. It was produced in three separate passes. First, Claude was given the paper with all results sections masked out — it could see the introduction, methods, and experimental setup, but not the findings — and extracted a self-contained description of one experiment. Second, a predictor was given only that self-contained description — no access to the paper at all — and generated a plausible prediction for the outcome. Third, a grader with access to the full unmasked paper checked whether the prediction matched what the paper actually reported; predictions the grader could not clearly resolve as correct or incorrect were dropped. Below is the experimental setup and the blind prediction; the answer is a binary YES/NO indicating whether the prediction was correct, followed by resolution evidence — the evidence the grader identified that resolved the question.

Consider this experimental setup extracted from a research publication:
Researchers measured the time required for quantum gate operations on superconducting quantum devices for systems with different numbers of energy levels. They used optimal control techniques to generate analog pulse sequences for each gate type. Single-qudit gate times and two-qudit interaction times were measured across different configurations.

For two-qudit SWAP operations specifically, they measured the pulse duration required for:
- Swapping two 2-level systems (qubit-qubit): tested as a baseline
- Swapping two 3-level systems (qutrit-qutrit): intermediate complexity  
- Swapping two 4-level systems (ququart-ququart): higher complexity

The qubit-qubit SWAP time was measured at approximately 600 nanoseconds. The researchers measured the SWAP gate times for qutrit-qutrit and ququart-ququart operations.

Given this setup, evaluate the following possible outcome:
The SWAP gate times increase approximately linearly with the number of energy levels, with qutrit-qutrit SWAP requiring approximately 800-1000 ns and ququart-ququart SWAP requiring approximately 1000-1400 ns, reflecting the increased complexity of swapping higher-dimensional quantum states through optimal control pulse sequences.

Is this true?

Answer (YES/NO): NO